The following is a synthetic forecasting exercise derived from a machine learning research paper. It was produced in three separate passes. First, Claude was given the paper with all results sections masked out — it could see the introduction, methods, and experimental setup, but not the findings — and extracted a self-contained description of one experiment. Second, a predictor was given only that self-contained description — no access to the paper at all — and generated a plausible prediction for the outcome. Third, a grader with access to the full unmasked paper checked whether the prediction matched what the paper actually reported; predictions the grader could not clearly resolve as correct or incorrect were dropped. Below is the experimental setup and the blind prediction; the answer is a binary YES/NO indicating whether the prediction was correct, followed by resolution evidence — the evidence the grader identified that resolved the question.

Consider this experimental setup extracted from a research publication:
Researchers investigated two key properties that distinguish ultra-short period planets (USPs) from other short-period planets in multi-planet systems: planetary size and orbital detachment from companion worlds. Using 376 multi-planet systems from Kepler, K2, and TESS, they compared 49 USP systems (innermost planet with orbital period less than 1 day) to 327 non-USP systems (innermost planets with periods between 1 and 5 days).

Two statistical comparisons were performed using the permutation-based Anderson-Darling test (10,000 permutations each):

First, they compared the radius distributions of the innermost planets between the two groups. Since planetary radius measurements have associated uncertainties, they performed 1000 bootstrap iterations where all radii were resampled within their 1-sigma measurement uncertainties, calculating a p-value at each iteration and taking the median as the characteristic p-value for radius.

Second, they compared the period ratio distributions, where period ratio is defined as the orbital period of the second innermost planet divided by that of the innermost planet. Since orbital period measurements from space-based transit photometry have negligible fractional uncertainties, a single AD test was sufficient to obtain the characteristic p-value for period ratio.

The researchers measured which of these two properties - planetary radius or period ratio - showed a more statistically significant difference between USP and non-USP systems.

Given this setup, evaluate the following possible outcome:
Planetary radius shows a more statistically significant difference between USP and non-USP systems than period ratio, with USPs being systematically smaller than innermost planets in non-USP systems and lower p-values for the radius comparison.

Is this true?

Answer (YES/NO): NO